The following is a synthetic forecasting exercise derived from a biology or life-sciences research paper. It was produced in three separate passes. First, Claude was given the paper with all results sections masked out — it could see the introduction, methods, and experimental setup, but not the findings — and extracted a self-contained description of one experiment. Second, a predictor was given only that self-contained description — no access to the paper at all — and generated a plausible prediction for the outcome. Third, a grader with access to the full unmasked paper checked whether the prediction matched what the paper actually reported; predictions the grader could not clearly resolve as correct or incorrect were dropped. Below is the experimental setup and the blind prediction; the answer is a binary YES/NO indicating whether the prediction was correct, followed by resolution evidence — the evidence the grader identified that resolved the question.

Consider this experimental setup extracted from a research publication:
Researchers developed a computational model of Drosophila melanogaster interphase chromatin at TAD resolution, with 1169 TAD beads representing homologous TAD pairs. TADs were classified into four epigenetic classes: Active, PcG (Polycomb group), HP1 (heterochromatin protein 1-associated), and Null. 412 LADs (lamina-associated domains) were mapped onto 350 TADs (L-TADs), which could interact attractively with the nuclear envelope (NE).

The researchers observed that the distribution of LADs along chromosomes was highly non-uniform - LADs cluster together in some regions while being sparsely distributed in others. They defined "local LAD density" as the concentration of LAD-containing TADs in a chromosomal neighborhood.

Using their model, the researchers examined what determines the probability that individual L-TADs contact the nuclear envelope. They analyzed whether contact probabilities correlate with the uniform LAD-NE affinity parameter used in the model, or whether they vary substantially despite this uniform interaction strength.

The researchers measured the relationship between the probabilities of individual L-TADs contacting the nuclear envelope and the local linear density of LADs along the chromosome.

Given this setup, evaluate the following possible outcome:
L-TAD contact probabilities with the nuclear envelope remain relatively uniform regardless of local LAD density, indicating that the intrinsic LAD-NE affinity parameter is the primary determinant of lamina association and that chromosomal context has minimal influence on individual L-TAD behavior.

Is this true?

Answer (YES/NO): NO